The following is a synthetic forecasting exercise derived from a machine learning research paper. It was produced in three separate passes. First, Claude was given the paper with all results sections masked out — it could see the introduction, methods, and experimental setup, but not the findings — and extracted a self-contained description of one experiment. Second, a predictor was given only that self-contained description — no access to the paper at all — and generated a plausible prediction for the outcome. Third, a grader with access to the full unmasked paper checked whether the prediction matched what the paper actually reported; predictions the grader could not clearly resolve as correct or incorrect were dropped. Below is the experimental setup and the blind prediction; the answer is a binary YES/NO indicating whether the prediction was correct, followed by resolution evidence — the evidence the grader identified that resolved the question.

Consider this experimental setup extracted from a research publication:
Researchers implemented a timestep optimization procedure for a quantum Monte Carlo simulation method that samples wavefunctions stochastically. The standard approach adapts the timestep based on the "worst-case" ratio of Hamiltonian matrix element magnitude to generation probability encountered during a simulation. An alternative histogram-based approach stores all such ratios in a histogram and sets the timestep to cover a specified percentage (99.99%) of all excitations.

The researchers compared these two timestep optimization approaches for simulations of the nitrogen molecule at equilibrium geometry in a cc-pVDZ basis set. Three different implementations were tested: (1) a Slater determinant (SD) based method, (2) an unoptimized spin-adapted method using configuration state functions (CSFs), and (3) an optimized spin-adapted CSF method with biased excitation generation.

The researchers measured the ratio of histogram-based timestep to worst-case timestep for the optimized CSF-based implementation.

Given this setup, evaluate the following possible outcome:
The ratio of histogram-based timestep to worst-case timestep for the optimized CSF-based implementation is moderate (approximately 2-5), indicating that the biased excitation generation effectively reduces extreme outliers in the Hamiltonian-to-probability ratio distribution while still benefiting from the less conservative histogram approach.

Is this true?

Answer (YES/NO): NO